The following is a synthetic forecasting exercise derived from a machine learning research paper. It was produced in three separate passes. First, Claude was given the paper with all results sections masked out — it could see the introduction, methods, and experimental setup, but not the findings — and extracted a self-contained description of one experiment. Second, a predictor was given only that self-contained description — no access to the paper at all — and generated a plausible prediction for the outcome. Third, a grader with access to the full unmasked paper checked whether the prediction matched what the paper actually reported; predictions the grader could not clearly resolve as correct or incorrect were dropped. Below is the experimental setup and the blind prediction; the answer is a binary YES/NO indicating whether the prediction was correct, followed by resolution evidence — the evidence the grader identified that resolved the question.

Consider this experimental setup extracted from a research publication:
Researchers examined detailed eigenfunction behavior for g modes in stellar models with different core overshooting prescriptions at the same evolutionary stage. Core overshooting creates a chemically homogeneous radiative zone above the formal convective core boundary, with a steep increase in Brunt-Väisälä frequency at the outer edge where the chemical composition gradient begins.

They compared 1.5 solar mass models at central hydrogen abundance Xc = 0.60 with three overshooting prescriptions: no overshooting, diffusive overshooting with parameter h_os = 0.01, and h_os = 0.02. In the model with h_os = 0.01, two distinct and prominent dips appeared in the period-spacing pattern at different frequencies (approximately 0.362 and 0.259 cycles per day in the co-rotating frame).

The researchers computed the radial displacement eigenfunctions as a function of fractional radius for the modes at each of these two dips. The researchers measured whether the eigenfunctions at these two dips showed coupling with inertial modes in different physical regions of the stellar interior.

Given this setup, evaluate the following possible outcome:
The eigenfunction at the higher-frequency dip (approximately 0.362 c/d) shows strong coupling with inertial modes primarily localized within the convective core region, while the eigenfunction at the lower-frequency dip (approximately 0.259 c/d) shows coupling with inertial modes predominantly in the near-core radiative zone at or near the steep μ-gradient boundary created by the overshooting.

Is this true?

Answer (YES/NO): NO